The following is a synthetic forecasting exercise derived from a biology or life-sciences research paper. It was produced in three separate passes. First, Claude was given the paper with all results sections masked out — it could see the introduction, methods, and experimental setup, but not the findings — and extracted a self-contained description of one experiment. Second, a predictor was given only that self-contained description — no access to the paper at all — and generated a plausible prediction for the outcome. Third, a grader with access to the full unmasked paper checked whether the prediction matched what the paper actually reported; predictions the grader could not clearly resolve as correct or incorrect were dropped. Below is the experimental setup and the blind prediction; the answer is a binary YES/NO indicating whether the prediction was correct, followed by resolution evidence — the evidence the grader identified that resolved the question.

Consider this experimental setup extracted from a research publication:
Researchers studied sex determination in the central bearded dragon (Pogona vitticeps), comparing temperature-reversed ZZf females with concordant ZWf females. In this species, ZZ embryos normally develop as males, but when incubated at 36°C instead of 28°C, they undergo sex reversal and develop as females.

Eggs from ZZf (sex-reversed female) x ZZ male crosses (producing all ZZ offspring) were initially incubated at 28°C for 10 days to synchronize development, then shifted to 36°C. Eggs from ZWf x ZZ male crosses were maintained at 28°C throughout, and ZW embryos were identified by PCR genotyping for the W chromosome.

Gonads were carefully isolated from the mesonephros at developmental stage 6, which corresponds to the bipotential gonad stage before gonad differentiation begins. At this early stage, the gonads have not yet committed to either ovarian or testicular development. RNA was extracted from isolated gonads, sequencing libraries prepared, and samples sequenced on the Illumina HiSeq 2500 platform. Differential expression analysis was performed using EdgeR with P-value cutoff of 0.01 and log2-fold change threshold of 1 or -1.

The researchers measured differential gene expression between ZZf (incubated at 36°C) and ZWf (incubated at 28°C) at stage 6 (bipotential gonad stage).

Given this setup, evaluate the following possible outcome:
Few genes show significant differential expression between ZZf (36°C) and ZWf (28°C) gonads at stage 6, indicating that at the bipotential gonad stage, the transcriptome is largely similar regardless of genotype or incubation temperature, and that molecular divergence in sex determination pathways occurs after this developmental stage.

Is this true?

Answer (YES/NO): NO